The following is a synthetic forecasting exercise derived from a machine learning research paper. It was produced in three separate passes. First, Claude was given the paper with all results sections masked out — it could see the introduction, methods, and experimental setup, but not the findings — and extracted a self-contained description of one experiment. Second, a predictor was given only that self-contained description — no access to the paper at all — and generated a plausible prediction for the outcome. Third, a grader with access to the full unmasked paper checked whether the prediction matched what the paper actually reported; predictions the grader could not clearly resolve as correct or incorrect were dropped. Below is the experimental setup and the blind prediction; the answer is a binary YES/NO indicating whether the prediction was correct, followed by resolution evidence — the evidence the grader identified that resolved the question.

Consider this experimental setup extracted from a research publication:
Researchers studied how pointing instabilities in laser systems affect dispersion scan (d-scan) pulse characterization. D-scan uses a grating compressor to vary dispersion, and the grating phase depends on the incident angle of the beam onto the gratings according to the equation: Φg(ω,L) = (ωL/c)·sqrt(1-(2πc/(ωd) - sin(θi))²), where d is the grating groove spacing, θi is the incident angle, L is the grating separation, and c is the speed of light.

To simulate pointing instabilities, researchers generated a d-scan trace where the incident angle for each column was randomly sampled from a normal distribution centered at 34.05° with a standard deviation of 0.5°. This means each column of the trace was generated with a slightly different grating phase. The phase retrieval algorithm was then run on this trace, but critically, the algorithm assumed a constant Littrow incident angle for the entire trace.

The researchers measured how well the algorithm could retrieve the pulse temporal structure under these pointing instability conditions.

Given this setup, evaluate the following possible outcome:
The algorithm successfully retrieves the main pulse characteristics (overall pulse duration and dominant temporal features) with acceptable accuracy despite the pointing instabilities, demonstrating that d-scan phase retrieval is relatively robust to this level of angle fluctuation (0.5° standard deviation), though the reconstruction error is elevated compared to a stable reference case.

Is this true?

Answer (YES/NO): YES